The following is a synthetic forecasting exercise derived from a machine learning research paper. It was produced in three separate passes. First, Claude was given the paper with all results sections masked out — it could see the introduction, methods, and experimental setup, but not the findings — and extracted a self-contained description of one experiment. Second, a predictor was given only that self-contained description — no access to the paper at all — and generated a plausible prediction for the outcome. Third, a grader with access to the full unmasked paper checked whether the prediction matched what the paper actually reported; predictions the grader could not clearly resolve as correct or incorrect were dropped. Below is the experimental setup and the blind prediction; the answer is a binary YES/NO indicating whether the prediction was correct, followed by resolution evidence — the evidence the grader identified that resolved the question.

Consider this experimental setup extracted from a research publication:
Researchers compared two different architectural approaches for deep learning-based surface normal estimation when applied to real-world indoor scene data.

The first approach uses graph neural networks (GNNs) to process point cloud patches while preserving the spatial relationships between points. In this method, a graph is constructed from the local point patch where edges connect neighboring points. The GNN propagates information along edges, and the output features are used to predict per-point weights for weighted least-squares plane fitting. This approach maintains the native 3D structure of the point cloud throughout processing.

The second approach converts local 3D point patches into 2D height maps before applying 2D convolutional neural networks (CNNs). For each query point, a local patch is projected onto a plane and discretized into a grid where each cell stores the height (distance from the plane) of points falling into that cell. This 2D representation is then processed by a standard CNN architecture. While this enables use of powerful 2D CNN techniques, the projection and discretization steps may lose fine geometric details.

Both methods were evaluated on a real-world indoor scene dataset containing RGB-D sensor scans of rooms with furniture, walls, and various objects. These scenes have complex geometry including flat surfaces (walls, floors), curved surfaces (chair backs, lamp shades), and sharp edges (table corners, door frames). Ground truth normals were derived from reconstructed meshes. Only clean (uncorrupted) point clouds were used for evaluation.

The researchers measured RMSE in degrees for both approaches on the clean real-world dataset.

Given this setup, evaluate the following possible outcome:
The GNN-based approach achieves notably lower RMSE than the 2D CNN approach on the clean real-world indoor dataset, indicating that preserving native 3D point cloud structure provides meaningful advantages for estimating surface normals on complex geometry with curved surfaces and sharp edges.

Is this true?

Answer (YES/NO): YES